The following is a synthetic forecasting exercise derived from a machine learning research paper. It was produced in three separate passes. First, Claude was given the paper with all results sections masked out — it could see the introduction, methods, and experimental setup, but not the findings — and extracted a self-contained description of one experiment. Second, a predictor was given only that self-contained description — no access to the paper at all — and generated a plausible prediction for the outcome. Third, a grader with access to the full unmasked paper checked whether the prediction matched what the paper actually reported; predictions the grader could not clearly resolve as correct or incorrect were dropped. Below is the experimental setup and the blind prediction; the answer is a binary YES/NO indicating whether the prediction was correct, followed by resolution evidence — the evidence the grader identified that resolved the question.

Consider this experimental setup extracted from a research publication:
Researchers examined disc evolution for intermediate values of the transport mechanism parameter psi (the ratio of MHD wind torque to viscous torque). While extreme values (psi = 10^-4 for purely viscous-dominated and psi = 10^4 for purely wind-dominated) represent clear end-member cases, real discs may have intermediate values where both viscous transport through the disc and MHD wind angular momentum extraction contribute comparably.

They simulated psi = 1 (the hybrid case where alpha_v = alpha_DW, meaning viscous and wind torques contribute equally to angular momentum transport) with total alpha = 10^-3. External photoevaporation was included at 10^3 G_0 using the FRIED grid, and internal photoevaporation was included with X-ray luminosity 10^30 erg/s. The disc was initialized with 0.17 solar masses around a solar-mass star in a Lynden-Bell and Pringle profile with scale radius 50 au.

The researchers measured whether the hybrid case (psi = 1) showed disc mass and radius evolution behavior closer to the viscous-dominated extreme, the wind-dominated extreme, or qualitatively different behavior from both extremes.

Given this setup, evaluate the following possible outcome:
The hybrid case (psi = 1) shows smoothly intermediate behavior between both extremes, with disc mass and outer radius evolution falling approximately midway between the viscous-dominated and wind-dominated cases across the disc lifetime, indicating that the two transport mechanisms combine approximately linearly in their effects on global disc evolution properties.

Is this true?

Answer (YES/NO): NO